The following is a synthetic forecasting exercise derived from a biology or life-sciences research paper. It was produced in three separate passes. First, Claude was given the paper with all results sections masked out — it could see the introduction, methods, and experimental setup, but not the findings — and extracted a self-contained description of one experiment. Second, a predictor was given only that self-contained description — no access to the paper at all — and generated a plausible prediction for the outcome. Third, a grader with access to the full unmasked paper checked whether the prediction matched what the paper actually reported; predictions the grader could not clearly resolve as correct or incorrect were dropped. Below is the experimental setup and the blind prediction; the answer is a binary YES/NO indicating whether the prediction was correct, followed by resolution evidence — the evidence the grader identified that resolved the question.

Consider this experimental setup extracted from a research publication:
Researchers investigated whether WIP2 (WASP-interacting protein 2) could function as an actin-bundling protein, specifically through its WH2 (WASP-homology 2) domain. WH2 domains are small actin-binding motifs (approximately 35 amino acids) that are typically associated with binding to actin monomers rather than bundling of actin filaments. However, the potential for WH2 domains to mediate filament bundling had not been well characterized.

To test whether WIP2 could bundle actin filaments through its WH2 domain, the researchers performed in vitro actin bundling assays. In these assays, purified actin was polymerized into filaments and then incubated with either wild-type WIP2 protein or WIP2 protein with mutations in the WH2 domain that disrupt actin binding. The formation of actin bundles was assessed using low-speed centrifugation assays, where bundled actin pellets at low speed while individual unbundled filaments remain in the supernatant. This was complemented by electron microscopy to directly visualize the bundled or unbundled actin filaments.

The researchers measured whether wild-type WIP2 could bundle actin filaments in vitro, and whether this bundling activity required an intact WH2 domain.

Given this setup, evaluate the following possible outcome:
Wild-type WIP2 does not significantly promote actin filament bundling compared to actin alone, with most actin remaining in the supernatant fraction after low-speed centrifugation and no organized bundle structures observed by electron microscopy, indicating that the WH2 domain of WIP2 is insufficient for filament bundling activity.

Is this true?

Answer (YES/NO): NO